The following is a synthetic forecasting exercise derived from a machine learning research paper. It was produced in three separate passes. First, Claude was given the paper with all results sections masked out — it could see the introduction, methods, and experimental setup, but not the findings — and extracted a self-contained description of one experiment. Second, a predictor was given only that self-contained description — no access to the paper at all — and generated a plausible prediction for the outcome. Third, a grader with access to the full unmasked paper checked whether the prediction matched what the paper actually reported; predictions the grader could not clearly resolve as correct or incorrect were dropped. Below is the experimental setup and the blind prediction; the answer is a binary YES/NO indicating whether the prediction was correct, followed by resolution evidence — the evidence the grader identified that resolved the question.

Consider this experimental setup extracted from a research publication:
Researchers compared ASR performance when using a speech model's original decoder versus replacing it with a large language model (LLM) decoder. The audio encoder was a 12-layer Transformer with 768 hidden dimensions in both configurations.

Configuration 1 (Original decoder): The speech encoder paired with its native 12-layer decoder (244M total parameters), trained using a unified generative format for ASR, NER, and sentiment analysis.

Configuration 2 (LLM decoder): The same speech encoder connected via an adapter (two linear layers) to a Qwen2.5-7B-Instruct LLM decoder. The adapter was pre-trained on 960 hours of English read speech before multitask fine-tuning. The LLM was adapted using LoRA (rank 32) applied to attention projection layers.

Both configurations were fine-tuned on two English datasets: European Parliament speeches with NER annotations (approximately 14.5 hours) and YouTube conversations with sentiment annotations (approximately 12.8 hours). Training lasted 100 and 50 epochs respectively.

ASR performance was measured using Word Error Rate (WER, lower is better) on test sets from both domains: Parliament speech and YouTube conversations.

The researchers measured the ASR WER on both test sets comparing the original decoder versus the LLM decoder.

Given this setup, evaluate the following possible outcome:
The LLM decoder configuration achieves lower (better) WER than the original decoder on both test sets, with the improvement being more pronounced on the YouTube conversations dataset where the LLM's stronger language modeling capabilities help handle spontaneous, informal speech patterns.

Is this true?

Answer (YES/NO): NO